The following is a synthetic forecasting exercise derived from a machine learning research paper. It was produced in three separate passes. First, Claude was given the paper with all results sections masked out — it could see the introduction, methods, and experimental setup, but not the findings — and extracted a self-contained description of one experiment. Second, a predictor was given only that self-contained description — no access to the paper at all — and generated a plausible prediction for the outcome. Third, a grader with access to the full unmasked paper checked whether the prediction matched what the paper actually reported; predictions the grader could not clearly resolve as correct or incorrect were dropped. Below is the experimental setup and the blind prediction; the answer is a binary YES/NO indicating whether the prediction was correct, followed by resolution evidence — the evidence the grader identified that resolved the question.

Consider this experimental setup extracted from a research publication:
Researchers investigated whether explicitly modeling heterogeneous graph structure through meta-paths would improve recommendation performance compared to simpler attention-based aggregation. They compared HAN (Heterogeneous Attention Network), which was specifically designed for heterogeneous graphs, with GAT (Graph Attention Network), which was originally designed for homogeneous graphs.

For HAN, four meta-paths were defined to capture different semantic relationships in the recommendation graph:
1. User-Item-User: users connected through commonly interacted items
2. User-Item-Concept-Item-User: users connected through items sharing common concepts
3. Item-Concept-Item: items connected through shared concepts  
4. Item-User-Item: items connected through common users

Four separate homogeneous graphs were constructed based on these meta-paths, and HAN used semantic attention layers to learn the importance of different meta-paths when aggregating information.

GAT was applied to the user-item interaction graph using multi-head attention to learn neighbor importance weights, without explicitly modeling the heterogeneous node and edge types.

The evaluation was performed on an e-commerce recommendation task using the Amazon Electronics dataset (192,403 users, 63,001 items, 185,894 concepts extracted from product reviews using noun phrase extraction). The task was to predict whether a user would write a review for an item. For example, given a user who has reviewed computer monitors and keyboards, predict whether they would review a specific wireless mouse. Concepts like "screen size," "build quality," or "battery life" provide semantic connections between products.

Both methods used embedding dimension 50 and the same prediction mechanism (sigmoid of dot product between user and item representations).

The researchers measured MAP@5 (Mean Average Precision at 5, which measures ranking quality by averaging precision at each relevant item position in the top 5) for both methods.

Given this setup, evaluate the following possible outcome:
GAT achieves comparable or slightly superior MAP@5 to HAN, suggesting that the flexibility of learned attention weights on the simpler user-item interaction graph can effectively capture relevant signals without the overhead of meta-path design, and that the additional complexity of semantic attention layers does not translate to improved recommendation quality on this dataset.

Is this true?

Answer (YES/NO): YES